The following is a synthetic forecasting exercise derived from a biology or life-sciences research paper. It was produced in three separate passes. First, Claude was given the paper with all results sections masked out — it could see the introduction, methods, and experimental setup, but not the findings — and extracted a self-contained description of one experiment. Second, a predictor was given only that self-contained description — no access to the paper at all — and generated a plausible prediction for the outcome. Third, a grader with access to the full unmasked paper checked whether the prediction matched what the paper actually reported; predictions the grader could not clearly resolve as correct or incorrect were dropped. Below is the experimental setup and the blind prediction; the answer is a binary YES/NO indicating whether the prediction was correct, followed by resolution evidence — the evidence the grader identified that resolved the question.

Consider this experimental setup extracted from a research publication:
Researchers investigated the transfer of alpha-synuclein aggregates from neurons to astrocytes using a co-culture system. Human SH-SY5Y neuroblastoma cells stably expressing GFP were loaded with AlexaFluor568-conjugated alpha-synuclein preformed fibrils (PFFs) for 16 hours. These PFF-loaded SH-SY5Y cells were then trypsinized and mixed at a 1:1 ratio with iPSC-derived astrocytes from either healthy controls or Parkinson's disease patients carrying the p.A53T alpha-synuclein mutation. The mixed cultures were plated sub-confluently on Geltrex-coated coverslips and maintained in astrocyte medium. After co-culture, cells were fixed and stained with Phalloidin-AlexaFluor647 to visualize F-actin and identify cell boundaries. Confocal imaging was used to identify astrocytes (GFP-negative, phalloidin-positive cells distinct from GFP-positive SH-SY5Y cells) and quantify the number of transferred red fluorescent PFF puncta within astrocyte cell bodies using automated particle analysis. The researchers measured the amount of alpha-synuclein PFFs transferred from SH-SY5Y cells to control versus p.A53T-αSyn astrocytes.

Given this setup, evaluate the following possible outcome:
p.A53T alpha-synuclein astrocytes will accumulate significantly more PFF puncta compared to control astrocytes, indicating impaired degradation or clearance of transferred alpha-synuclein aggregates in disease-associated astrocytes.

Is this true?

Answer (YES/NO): YES